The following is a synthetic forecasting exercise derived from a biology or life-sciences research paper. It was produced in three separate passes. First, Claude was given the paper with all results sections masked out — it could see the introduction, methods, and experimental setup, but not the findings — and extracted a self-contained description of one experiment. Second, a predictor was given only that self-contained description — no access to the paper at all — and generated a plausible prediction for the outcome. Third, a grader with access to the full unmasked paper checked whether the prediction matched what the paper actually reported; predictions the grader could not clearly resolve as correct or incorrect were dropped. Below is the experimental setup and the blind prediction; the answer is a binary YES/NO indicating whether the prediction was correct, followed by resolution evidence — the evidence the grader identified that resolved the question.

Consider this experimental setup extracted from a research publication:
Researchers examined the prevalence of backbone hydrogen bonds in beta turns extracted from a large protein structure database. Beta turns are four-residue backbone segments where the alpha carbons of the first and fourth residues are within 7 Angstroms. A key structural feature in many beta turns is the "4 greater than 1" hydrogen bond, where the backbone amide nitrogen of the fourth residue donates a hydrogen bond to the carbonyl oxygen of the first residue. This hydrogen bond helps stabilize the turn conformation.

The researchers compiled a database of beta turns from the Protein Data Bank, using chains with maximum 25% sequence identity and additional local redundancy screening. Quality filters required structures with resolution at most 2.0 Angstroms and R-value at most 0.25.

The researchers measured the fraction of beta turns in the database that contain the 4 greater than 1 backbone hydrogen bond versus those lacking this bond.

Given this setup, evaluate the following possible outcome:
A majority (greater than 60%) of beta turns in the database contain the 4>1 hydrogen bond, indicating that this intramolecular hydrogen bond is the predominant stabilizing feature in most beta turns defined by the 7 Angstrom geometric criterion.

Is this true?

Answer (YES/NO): NO